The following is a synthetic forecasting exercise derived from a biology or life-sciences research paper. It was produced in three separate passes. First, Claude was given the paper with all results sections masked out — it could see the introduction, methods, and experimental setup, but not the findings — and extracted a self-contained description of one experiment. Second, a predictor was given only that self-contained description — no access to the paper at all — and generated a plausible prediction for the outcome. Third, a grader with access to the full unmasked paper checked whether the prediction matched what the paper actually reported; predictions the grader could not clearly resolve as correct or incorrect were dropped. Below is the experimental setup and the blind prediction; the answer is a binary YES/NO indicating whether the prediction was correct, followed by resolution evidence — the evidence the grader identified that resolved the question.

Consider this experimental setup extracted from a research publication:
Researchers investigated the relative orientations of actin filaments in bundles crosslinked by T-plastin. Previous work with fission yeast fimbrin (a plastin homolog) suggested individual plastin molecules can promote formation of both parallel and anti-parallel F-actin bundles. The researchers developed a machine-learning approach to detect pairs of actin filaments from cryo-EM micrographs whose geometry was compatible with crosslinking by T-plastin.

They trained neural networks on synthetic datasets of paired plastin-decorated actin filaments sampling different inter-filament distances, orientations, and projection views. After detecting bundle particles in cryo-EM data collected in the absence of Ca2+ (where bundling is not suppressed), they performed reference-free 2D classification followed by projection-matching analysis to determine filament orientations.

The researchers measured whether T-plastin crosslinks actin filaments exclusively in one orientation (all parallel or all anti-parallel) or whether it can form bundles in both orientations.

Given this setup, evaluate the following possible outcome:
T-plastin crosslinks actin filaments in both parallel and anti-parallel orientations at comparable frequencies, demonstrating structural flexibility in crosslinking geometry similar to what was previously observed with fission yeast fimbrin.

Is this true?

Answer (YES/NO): YES